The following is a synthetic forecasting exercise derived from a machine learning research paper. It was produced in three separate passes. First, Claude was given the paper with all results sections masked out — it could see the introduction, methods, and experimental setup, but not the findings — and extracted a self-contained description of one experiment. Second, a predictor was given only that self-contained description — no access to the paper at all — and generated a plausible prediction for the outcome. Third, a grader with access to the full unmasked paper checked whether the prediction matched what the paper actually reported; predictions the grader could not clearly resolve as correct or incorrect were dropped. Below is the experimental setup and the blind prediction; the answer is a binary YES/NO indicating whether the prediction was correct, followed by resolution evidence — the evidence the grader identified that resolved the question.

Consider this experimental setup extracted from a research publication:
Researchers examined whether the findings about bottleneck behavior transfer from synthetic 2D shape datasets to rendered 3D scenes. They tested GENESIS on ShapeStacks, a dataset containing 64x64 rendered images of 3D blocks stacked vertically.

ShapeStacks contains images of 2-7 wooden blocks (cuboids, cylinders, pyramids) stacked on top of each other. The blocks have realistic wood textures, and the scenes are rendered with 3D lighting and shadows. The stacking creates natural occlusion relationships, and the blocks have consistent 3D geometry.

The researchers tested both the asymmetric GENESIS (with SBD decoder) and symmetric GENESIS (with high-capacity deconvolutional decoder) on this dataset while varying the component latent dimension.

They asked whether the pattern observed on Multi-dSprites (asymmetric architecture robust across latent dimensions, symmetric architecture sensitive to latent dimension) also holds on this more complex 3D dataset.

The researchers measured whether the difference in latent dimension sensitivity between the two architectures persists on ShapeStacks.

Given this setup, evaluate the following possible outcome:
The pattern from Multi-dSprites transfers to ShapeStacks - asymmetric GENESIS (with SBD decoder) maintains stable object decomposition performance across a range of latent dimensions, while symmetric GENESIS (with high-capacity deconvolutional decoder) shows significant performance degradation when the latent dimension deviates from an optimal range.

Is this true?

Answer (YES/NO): YES